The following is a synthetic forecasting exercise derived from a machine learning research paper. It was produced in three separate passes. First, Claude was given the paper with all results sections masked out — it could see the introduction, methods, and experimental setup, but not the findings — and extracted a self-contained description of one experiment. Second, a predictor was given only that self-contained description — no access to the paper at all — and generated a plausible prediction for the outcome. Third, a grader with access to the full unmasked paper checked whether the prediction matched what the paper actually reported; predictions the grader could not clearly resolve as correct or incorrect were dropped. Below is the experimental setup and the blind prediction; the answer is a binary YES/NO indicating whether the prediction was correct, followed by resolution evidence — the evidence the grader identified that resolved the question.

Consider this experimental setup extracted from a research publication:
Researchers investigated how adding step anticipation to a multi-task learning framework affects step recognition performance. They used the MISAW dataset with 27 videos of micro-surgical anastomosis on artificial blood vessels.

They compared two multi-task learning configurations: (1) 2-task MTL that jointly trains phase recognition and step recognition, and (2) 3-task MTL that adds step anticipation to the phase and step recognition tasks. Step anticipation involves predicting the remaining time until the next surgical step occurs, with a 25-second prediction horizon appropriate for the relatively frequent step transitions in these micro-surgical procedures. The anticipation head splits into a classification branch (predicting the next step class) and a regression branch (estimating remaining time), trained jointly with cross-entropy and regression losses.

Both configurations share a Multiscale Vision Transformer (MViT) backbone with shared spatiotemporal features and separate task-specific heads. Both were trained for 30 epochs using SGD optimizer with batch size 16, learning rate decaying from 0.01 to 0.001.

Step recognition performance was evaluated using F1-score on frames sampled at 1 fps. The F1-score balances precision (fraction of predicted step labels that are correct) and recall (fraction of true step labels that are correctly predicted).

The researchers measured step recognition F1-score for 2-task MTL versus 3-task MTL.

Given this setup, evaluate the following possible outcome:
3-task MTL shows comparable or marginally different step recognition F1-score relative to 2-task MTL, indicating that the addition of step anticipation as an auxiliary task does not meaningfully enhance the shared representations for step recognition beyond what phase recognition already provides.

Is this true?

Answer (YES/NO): NO